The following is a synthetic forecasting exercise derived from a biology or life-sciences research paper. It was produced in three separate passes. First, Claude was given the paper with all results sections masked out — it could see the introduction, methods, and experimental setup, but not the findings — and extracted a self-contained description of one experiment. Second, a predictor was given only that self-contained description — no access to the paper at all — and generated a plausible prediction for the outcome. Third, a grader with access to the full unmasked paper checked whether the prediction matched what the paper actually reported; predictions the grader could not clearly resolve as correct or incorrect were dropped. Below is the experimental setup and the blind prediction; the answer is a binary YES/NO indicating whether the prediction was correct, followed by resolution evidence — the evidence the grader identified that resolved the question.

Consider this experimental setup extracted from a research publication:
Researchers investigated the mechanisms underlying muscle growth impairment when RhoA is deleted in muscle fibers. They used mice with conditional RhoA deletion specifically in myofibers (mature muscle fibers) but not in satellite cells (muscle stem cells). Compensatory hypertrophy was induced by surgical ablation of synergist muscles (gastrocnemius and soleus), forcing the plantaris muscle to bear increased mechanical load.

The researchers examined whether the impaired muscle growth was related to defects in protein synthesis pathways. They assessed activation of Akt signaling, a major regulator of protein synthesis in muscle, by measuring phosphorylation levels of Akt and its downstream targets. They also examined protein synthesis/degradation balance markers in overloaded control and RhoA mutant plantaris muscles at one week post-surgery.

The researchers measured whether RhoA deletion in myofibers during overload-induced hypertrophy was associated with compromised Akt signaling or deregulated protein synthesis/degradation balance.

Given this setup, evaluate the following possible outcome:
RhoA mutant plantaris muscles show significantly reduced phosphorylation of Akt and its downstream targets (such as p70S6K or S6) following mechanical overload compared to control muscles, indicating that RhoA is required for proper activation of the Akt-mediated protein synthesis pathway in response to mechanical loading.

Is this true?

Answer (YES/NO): NO